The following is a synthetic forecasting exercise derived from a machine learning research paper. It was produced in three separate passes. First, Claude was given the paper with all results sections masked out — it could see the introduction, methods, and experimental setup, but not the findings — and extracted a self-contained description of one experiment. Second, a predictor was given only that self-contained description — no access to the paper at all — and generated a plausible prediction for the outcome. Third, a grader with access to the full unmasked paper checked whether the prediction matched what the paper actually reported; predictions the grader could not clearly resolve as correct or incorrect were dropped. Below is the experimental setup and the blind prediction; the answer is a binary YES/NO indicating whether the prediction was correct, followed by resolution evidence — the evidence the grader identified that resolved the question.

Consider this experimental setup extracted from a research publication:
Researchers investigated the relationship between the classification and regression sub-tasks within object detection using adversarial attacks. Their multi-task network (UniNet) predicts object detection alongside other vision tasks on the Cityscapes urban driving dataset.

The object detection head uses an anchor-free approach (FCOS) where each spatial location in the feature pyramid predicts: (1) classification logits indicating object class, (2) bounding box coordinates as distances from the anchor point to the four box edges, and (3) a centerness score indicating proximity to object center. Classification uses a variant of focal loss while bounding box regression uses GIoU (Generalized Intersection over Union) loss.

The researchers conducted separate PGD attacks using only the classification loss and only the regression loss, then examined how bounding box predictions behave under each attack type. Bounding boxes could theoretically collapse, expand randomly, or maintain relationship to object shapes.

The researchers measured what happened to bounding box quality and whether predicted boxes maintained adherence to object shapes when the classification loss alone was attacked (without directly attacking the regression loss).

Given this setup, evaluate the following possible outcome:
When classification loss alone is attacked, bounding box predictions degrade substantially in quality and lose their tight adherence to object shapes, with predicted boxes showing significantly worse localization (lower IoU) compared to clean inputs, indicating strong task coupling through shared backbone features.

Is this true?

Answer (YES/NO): NO